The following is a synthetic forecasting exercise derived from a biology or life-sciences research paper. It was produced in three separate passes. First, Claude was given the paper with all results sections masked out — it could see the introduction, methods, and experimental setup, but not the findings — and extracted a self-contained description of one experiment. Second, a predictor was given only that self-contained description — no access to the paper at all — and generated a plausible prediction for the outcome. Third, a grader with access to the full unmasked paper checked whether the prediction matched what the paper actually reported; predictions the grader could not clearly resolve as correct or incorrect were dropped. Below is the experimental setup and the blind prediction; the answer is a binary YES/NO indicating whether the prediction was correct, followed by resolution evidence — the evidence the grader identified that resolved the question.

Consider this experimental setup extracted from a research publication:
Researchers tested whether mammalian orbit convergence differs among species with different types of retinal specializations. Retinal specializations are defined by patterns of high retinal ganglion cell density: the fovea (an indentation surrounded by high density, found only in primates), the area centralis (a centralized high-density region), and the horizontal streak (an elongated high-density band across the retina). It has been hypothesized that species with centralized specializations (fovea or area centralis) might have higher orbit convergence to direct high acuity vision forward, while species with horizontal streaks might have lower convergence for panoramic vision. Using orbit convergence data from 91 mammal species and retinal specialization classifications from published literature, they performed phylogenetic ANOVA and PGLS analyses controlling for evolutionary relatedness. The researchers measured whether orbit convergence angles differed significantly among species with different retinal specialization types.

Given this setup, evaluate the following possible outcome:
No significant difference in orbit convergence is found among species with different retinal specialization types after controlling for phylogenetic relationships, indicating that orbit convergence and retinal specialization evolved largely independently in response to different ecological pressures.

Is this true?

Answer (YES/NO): NO